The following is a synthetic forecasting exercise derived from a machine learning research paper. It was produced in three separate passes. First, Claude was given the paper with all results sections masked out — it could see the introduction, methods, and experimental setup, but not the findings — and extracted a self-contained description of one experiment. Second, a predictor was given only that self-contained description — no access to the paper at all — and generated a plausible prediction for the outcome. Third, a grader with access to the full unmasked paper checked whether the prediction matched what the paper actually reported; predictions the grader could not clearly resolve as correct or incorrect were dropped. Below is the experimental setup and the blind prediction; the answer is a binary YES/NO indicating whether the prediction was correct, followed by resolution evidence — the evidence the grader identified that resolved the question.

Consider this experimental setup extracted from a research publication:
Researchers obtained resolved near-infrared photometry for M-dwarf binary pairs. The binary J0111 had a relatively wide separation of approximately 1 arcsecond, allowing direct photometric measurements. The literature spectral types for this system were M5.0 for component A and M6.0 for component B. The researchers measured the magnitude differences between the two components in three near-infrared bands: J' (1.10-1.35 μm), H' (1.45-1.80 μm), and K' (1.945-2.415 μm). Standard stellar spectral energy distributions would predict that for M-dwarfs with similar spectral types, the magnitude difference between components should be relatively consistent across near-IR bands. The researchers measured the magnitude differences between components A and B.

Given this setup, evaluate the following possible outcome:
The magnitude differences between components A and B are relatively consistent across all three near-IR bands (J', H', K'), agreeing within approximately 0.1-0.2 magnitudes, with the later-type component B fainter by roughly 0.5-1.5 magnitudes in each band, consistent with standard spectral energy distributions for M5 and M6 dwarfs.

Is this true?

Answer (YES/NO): NO